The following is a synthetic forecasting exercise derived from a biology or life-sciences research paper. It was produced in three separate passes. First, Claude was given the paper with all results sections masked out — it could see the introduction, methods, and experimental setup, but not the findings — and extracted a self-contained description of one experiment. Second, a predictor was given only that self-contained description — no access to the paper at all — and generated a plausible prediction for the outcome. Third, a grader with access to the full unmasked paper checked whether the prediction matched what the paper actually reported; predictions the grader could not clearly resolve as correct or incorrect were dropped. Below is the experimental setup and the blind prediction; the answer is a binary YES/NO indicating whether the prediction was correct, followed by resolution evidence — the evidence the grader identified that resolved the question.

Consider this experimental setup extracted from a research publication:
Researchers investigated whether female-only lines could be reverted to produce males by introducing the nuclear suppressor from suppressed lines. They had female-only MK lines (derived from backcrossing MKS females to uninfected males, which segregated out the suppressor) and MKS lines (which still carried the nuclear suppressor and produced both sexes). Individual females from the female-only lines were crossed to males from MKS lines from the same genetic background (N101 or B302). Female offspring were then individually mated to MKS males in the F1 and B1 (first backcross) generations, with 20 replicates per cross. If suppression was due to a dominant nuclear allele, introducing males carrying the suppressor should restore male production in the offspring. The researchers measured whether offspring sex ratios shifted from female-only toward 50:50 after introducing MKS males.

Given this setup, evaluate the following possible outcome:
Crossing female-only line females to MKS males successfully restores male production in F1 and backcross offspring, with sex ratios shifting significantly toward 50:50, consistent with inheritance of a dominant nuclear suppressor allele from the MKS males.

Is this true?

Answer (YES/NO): NO